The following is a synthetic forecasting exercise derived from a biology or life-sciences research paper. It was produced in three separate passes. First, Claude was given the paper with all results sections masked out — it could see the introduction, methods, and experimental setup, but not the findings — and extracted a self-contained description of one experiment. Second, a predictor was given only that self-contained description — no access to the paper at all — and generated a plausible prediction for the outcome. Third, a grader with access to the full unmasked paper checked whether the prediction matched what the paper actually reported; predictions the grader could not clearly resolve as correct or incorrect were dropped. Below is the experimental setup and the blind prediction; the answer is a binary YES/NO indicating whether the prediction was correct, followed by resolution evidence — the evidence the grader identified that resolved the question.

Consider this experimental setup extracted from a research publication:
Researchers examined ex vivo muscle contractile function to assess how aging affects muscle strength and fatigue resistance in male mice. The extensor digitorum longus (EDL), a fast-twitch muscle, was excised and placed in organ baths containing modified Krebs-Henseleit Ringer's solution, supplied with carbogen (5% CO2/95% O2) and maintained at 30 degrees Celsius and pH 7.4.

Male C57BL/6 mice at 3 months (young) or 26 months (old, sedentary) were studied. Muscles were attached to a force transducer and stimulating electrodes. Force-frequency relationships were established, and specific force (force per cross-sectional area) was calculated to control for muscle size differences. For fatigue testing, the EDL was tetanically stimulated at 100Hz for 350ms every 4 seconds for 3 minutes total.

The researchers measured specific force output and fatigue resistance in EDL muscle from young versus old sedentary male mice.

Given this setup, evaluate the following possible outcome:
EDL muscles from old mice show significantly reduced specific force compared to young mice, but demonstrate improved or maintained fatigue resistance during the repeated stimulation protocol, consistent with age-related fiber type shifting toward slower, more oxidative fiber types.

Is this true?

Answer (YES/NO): NO